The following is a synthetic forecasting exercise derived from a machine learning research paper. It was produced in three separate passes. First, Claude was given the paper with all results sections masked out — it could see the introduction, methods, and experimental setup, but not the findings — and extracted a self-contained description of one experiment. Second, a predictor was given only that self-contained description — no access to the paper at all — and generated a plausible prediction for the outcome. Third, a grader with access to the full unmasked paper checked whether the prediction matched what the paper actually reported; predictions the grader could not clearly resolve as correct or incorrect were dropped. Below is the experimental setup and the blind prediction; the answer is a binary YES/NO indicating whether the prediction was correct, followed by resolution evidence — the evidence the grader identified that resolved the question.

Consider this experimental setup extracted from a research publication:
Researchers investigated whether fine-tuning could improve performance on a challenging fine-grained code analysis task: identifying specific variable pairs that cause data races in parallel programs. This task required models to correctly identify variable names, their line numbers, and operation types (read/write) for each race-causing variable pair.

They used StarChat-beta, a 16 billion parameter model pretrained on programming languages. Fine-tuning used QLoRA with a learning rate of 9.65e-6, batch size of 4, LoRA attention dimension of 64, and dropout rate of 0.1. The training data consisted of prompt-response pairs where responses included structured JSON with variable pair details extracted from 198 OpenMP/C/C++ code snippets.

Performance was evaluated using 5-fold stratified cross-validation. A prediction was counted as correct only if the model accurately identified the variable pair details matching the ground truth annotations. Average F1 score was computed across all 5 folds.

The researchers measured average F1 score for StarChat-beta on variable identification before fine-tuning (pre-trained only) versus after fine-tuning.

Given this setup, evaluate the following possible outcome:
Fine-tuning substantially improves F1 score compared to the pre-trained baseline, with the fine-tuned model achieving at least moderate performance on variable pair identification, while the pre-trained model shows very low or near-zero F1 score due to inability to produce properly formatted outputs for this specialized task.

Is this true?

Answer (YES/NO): NO